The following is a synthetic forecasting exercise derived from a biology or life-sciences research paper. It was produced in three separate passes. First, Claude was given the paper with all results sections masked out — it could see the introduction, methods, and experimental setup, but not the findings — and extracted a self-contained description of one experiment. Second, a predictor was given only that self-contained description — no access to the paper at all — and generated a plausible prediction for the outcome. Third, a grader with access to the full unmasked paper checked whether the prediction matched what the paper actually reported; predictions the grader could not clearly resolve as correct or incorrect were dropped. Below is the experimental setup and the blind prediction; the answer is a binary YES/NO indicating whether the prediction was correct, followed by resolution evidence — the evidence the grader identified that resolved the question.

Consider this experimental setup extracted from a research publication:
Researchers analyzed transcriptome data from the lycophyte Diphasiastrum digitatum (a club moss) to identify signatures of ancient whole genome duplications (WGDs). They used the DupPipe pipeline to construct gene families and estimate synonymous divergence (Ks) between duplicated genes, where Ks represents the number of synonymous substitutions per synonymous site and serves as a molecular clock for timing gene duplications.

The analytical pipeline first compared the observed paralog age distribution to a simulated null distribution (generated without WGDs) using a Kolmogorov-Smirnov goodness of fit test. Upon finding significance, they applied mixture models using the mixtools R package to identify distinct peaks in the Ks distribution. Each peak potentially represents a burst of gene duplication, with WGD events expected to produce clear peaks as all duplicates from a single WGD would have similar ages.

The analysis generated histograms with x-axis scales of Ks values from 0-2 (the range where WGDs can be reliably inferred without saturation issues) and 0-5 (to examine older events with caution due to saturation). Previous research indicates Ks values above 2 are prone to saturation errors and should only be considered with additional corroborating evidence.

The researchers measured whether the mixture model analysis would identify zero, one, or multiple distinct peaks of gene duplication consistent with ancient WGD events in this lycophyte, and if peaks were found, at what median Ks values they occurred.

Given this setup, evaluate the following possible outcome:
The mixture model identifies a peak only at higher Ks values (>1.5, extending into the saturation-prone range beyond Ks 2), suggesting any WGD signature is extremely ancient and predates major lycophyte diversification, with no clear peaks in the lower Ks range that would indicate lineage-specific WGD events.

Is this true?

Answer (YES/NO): NO